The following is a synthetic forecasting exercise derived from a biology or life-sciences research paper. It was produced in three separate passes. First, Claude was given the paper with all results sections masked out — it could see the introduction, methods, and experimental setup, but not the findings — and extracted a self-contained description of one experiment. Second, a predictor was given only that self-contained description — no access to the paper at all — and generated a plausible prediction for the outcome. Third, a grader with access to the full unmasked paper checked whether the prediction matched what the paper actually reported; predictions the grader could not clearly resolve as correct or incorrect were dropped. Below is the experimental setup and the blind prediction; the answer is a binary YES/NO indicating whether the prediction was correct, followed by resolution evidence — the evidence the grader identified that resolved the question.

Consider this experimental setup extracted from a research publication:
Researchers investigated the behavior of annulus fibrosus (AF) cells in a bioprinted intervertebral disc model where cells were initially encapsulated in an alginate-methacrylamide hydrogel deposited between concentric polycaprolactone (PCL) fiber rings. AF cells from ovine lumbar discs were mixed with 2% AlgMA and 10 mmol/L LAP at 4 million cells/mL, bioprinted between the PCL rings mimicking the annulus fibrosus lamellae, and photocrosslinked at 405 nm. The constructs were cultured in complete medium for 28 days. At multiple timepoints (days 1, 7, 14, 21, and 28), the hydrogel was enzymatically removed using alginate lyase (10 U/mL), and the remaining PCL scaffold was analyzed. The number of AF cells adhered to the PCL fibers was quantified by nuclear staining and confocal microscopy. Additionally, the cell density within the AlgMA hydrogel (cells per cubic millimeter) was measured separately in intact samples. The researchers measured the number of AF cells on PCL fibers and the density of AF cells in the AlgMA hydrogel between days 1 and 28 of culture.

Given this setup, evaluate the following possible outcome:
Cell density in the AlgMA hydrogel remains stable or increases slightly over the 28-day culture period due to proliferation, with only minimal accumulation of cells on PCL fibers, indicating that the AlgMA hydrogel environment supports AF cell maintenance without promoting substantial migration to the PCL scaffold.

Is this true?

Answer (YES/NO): NO